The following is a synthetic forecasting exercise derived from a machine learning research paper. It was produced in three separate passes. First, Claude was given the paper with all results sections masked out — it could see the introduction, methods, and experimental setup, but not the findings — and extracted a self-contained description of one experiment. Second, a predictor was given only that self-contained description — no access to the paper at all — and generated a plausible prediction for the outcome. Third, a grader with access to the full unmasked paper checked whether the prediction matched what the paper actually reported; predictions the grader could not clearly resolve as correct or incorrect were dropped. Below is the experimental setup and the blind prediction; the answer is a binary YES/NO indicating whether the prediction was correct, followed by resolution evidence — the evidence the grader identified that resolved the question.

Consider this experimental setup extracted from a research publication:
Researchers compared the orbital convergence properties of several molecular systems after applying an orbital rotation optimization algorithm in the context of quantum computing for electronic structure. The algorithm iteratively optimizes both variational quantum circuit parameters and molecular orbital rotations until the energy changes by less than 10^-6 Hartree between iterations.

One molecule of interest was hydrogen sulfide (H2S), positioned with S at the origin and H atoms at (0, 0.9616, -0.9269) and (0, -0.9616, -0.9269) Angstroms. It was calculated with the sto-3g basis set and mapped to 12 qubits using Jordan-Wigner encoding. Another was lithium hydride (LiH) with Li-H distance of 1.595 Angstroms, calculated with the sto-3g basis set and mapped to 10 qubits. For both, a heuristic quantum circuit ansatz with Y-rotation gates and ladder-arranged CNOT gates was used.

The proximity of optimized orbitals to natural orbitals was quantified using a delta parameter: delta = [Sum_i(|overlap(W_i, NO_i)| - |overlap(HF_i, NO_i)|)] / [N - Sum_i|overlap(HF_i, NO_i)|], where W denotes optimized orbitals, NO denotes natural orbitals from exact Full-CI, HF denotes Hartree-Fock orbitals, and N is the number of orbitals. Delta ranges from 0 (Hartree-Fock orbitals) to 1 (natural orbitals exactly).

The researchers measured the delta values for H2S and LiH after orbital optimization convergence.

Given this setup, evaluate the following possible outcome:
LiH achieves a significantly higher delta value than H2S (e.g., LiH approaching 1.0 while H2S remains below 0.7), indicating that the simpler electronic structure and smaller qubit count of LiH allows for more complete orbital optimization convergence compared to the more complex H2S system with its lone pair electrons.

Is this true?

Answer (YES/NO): NO